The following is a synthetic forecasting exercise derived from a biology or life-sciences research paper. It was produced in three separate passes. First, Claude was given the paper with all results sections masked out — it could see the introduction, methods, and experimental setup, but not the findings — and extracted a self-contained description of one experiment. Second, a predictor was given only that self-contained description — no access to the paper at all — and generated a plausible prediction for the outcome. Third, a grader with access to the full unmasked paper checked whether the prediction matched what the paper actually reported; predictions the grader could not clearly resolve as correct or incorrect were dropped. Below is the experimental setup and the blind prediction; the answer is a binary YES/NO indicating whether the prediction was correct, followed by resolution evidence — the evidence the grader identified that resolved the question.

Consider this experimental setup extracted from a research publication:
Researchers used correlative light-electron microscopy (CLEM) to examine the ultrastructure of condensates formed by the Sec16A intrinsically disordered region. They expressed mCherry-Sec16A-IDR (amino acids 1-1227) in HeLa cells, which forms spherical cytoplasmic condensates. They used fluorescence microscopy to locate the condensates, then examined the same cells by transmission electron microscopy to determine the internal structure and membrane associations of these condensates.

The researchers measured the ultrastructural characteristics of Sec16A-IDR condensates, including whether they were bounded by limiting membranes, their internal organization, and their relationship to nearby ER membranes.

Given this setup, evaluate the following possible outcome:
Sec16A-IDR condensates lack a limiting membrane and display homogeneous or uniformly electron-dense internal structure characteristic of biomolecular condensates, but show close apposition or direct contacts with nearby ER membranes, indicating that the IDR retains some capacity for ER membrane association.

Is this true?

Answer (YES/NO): YES